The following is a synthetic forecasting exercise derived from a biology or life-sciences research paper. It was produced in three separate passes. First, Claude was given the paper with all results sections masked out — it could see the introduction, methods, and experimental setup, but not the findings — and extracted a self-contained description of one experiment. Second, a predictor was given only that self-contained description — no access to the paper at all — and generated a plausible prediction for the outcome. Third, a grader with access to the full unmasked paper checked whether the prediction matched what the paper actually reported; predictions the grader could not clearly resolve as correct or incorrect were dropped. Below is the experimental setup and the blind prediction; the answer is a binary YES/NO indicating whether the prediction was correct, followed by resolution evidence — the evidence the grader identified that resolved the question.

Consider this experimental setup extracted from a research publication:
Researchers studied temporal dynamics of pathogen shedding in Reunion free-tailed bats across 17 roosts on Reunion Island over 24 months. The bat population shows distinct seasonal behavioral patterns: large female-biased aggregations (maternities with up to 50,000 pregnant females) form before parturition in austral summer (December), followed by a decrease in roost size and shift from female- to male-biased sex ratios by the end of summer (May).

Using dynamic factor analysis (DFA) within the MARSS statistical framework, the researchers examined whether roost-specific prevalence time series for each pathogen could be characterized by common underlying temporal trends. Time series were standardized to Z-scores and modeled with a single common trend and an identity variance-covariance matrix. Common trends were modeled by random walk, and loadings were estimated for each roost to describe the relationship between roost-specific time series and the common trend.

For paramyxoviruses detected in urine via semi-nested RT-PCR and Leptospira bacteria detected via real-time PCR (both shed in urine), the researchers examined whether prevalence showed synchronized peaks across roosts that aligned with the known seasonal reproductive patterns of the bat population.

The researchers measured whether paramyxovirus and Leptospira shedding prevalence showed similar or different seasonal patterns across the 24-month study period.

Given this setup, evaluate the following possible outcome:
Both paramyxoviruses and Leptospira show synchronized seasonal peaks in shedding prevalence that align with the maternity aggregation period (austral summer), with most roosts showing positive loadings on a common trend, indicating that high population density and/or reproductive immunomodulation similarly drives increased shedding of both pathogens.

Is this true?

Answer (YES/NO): NO